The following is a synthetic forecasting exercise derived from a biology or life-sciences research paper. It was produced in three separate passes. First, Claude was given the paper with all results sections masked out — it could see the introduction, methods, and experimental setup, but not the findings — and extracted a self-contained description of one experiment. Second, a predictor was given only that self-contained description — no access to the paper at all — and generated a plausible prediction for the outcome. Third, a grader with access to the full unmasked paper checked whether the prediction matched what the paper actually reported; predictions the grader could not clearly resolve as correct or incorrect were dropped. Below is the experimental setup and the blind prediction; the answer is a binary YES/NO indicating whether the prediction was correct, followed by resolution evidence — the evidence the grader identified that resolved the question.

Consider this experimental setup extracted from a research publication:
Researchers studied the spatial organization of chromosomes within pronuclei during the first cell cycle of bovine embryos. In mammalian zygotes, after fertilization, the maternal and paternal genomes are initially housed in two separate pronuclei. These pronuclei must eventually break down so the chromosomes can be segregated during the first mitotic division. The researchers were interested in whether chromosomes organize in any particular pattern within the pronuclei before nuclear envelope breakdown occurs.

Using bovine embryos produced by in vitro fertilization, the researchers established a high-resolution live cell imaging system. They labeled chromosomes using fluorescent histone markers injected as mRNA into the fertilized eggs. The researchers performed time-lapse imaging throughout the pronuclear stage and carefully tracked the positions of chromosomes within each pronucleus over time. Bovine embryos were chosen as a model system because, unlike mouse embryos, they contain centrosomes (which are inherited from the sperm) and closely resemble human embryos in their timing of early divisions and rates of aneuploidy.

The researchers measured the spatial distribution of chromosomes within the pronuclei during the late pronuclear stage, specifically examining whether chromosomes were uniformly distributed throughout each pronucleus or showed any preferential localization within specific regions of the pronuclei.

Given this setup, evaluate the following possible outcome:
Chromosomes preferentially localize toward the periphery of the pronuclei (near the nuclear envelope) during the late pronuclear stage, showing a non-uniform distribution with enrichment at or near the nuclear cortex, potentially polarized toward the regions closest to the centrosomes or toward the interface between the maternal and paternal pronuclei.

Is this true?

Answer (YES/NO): YES